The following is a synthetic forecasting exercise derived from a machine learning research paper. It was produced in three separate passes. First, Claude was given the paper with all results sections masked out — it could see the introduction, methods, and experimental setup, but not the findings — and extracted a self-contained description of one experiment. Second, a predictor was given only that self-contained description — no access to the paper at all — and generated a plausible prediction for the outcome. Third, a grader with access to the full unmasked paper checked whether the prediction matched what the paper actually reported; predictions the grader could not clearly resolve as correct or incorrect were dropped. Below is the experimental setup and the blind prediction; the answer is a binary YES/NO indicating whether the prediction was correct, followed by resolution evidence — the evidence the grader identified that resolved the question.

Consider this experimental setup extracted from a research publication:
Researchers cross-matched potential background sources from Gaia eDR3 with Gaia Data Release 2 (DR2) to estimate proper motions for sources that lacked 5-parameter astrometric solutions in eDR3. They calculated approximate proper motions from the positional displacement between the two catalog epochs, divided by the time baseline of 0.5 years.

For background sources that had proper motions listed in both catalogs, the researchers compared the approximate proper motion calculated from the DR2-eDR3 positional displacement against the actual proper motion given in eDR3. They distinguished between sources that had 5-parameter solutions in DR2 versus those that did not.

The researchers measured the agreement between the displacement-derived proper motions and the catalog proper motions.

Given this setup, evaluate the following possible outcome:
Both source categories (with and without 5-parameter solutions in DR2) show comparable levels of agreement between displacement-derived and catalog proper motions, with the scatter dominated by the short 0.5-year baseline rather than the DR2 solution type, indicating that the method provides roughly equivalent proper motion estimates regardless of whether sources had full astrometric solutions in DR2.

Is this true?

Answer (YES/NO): NO